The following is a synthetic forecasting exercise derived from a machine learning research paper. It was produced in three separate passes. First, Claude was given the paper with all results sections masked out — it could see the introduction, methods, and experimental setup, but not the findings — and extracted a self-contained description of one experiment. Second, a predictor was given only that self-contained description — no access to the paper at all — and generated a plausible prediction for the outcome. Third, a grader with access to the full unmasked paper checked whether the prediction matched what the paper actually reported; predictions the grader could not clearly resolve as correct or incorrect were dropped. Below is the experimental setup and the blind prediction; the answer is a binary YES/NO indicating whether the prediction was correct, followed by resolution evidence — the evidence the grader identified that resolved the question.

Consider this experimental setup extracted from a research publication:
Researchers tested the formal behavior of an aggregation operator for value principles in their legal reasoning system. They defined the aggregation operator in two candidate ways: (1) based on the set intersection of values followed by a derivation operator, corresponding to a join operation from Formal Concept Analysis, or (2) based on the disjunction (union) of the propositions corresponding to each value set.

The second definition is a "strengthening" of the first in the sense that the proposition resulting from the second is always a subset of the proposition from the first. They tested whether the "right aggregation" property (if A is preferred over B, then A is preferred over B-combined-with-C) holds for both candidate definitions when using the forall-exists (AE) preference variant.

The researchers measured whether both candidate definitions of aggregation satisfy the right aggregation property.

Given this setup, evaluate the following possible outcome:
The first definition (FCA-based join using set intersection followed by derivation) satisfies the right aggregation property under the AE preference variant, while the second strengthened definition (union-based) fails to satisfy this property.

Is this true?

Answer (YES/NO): NO